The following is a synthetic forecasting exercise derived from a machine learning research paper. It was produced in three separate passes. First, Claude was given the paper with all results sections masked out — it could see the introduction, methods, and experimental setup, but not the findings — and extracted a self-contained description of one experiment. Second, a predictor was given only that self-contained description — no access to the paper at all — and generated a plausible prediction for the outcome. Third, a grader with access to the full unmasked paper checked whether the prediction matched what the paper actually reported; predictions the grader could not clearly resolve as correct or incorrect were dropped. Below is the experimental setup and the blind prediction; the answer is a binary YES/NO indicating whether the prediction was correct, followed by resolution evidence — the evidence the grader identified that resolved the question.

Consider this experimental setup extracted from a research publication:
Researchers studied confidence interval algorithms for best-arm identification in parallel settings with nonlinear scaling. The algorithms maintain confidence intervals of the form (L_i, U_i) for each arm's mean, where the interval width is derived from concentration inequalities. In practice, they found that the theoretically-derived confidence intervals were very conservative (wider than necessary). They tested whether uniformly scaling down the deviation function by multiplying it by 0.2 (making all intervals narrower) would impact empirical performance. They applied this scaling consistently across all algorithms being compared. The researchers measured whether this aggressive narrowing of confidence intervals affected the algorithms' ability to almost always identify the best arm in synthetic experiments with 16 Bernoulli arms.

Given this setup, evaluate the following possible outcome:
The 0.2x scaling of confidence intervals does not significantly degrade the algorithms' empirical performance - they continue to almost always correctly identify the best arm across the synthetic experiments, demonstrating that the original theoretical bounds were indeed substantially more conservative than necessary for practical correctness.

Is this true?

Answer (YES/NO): YES